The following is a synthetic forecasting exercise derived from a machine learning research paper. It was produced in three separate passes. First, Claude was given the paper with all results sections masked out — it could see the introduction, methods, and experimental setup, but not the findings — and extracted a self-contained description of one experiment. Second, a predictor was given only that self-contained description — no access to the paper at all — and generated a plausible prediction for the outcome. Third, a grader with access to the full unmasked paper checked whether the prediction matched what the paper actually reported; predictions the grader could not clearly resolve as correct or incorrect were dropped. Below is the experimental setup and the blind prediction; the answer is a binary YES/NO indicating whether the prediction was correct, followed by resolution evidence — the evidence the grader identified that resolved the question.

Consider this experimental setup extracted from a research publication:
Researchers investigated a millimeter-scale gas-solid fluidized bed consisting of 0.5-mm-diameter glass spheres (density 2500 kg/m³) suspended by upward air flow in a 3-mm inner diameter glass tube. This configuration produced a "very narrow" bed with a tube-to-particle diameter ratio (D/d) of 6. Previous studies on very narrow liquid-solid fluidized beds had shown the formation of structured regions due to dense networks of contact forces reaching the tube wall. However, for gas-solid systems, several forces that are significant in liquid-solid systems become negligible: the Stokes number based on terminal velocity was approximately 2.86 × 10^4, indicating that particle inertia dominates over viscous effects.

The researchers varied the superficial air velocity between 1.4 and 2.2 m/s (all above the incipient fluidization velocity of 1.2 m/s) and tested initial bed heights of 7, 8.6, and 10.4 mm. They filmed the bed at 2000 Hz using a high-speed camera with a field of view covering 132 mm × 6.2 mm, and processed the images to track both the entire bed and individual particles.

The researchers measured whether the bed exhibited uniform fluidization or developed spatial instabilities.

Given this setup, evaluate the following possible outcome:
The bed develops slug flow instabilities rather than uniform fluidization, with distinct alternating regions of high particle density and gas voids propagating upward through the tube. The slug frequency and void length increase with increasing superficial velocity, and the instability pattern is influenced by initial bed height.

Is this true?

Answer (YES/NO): NO